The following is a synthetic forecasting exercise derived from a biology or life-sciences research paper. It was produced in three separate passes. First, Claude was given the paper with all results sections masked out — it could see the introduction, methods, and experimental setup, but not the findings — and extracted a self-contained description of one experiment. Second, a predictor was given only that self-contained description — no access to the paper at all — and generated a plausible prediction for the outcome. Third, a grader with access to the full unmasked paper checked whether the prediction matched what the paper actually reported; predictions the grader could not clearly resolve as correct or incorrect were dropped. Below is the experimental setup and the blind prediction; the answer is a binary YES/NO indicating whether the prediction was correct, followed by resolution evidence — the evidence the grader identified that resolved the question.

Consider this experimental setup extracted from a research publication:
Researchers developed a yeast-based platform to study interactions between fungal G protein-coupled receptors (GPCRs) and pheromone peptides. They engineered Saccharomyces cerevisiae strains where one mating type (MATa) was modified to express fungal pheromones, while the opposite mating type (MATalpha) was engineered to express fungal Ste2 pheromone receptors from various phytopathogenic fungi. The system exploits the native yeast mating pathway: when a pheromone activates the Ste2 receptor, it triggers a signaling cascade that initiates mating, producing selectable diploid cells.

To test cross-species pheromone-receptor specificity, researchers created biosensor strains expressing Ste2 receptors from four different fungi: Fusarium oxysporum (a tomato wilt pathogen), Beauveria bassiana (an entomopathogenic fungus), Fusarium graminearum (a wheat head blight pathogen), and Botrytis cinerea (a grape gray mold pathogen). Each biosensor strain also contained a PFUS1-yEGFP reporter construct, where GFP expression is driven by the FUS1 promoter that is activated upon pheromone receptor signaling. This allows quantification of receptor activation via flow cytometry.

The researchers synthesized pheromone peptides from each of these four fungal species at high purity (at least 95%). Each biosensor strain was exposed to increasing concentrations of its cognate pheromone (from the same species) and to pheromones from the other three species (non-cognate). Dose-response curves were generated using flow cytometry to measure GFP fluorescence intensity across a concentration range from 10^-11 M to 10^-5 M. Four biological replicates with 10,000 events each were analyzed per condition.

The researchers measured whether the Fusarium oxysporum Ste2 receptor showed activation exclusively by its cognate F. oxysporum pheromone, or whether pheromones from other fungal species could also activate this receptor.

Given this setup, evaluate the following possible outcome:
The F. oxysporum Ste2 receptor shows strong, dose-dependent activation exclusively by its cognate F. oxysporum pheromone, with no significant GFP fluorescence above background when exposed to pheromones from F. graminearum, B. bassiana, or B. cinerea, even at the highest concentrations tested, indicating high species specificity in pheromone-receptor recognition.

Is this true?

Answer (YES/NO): NO